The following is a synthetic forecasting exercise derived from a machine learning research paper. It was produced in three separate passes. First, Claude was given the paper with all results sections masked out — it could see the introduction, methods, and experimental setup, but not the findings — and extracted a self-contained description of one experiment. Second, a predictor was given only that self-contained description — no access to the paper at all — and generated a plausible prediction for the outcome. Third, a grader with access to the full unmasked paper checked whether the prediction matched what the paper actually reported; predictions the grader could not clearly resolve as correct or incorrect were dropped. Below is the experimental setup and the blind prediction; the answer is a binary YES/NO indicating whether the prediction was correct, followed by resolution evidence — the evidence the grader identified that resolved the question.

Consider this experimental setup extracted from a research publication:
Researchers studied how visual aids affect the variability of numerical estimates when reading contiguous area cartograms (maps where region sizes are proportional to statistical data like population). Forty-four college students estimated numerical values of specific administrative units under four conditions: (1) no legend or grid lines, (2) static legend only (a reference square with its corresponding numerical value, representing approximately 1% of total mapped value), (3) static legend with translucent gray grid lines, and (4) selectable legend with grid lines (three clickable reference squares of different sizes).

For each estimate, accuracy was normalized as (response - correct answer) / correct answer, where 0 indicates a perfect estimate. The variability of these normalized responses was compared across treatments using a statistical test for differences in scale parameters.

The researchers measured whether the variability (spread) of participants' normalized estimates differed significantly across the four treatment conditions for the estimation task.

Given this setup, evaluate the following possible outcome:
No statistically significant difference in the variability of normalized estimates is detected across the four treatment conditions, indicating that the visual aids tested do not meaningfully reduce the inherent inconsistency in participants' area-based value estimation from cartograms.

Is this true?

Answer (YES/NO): NO